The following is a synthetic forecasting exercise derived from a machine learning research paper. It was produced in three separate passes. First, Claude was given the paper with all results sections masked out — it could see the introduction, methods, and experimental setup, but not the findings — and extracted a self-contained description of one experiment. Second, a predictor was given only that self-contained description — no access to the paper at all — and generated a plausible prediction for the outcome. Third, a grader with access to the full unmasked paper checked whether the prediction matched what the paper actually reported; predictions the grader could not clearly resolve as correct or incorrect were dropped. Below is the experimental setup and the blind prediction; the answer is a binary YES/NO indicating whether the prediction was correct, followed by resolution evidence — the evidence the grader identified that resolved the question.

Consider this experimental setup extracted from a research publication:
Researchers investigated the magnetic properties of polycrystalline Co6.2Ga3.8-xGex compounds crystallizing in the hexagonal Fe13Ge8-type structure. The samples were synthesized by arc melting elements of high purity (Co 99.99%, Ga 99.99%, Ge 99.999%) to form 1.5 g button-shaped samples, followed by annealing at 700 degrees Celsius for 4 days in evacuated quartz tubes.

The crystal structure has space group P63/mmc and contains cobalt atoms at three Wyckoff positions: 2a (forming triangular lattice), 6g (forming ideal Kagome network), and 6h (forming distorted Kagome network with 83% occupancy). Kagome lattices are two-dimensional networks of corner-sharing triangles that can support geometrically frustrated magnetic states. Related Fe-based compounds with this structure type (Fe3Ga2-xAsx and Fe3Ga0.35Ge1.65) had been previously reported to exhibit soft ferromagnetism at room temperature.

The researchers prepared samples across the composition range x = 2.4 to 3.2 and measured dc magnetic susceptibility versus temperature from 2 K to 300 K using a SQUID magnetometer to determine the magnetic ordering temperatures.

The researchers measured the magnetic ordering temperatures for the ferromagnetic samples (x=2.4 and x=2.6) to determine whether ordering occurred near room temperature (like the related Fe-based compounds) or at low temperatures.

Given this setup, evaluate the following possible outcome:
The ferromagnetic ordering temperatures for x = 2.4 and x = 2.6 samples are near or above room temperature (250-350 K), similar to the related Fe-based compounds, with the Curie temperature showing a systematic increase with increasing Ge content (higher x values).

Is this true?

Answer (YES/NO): NO